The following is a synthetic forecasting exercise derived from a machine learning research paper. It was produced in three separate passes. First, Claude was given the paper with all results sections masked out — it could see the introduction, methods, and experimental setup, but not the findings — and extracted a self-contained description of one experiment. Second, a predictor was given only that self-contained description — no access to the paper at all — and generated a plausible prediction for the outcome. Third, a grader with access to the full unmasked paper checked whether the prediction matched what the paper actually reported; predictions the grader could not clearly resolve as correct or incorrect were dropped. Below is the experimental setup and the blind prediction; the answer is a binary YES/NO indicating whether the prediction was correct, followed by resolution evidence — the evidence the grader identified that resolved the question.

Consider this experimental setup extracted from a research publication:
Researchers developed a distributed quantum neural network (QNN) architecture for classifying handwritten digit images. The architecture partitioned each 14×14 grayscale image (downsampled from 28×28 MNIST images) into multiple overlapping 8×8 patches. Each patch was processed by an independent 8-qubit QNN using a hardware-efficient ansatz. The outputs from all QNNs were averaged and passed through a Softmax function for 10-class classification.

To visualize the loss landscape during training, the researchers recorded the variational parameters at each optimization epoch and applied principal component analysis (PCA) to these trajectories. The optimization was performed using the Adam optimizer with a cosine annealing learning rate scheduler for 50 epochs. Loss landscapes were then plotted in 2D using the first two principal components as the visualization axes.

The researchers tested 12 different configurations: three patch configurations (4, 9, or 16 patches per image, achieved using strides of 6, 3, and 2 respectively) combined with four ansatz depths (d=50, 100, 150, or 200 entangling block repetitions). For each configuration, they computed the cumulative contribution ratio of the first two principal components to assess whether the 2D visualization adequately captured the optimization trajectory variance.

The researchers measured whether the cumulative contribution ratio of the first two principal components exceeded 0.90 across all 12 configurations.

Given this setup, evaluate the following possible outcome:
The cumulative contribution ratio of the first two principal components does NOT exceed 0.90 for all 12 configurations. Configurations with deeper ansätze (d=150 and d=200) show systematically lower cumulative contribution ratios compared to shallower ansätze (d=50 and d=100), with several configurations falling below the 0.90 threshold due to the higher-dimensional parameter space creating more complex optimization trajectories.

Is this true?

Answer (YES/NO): NO